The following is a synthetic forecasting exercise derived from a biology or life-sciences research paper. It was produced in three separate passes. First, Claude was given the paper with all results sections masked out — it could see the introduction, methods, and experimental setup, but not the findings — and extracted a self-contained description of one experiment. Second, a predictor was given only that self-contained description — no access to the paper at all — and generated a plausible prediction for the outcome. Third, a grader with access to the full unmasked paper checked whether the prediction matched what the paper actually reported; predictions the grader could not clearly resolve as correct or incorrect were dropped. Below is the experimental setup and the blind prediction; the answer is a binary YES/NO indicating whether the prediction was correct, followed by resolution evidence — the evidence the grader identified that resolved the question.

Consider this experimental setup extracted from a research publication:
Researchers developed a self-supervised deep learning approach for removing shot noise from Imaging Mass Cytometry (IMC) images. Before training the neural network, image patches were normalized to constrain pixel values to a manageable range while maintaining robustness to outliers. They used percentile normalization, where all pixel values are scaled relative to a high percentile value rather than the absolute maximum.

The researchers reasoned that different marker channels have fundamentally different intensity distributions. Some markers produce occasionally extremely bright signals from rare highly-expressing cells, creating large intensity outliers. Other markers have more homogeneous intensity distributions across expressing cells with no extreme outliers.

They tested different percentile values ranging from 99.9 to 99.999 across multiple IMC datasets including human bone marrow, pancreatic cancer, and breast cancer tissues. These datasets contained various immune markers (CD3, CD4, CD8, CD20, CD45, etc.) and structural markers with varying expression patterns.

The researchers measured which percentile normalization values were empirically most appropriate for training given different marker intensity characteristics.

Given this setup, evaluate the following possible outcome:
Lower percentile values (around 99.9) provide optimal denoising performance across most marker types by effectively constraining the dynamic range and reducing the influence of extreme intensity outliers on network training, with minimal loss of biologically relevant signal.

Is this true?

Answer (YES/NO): NO